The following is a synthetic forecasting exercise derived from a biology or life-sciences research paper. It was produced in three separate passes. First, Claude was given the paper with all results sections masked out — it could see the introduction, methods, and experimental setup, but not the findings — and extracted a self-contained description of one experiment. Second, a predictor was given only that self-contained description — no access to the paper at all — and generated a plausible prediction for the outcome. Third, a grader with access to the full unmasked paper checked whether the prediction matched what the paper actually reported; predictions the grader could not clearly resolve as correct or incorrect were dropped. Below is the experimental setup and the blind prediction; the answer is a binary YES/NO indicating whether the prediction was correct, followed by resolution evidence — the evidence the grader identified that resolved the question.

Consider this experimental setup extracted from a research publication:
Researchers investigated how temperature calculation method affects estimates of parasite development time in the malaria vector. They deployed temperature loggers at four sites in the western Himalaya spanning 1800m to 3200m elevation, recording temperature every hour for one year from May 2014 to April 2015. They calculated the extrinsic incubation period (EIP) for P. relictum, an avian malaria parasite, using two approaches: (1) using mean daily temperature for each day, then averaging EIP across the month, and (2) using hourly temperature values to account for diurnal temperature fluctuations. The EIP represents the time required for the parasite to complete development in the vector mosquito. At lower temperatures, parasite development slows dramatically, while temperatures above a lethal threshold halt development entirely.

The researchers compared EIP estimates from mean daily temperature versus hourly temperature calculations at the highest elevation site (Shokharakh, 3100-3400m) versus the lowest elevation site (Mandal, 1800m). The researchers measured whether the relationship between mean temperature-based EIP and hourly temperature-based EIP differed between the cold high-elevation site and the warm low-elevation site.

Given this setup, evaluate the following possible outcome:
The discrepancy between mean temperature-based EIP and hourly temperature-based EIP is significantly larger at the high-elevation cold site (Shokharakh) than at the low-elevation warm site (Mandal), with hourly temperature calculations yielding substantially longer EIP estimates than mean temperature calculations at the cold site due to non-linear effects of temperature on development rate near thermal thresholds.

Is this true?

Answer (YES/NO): NO